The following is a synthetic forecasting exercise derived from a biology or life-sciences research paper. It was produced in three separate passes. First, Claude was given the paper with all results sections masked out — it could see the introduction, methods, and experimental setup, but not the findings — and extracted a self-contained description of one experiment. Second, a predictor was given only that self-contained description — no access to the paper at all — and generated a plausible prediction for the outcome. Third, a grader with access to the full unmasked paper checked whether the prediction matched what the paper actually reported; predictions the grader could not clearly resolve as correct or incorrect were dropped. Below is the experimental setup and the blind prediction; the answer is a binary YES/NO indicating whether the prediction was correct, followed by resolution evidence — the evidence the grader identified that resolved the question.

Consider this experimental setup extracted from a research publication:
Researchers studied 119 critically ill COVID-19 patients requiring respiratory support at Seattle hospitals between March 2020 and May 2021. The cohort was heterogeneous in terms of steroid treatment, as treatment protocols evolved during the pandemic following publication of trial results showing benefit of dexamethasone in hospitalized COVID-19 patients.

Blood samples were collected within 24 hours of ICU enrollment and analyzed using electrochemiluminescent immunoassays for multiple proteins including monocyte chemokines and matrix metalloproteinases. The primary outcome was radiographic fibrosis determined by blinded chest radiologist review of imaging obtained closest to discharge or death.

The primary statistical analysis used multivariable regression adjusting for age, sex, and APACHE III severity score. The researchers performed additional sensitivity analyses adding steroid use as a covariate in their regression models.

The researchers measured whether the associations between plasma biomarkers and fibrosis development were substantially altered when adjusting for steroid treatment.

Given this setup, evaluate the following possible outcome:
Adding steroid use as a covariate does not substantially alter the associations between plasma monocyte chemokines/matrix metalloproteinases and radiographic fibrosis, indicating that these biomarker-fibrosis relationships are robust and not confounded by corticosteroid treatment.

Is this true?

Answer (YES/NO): YES